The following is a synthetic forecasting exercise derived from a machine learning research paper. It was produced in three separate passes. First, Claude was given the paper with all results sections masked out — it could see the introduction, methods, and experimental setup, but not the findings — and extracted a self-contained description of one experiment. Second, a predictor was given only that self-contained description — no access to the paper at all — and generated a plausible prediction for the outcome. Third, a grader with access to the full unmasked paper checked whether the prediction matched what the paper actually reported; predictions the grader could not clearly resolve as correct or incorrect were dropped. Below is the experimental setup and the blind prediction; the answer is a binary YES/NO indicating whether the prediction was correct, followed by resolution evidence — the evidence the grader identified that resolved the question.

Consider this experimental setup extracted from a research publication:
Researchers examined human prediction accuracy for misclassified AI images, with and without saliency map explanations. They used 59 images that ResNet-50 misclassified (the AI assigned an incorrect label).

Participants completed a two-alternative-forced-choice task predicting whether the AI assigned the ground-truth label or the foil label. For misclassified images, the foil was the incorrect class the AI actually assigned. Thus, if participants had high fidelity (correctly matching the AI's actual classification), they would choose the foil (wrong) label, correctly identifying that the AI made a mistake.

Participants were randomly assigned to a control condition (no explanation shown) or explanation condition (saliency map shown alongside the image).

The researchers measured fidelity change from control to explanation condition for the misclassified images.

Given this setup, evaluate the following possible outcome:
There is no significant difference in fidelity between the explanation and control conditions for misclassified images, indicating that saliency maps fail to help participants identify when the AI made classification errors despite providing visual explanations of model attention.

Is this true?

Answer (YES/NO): NO